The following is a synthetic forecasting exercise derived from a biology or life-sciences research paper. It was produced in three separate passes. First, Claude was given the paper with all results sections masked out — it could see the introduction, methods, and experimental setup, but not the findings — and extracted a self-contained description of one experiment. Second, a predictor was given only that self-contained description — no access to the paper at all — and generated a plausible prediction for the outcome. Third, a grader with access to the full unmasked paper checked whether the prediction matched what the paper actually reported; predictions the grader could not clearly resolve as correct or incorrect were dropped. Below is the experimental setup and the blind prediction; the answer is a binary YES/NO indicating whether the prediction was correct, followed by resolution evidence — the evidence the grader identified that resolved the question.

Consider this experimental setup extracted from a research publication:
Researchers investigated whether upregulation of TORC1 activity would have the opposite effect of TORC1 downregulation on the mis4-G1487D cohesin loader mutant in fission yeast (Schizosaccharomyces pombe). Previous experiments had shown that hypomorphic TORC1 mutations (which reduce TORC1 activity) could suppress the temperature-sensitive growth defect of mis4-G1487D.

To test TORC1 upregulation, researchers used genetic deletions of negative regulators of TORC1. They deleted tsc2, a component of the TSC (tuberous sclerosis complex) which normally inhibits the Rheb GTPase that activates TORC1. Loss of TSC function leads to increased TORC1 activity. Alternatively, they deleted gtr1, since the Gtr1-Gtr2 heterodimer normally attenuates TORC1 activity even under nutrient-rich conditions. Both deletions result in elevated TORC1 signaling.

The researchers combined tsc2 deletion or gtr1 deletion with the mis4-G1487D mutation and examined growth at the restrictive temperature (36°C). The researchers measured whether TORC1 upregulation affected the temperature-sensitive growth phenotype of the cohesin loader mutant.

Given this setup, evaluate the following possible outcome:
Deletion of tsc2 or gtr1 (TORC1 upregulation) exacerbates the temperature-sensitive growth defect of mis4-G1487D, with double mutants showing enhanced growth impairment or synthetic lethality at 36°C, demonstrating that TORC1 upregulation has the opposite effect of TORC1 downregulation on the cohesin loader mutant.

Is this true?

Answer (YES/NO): NO